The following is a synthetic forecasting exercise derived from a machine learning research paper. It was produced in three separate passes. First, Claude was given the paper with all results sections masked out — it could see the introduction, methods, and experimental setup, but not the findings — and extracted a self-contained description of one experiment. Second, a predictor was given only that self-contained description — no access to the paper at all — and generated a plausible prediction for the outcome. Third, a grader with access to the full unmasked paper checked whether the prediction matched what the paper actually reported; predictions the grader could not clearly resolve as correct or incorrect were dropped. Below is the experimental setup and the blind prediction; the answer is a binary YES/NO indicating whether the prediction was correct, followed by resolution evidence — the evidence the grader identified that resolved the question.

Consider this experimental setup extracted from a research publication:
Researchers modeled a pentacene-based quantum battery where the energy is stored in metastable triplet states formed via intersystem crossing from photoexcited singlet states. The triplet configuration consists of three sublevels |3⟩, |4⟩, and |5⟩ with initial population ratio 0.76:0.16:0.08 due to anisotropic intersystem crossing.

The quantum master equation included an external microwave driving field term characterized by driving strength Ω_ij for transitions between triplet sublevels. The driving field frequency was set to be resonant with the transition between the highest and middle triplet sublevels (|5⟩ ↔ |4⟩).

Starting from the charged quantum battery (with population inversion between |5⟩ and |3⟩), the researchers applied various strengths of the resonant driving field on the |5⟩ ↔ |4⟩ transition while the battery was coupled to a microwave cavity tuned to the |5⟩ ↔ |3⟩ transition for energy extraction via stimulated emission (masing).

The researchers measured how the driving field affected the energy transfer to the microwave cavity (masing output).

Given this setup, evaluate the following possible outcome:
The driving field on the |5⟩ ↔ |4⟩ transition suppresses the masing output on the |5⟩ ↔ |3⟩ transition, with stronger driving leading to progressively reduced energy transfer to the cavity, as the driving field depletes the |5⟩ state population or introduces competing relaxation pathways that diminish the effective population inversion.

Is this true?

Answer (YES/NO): NO